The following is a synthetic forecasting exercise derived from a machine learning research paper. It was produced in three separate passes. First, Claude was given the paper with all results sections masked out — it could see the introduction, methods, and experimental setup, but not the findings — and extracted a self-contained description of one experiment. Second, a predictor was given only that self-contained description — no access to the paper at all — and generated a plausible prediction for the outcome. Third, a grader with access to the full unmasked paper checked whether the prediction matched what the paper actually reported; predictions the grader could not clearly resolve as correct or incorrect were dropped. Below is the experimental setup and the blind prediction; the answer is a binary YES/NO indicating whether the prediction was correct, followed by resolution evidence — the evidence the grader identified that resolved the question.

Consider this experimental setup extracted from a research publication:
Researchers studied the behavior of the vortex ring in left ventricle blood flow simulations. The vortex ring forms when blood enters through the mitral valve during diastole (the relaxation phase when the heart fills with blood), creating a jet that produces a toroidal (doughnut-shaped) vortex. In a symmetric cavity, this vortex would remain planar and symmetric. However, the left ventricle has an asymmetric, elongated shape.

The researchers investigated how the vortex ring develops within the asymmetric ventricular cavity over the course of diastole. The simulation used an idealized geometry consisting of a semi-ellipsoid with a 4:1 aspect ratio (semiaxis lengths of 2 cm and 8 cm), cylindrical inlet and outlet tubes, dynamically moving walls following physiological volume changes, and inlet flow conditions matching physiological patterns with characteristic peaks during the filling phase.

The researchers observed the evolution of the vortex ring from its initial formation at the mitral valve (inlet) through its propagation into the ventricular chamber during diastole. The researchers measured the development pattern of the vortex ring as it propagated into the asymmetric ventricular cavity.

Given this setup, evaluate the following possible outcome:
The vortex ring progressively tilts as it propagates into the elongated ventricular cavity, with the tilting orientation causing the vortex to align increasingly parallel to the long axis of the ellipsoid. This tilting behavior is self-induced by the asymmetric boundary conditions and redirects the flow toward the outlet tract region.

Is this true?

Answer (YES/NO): NO